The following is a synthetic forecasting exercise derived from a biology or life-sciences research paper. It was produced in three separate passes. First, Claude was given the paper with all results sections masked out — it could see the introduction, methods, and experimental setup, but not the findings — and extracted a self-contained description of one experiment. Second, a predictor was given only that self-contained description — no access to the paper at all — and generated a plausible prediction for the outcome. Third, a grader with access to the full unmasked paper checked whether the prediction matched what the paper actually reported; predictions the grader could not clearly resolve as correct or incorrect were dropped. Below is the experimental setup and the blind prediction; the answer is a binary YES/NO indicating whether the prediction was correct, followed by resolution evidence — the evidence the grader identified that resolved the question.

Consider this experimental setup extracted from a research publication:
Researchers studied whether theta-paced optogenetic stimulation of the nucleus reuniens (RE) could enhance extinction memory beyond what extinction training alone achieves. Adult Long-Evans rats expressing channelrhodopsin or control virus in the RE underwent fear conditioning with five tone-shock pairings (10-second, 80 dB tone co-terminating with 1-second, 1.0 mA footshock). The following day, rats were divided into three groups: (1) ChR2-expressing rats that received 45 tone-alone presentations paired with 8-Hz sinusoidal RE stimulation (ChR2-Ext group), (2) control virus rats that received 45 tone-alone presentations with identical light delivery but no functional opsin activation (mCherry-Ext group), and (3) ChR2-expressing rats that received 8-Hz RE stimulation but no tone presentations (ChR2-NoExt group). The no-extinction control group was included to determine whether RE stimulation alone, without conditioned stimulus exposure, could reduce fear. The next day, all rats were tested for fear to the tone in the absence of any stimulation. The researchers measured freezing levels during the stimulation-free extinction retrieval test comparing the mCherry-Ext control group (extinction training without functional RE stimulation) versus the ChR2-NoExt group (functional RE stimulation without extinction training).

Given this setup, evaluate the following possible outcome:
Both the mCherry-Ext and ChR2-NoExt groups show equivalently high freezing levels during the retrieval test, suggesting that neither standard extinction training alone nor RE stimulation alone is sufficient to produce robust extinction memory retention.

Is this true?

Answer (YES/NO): YES